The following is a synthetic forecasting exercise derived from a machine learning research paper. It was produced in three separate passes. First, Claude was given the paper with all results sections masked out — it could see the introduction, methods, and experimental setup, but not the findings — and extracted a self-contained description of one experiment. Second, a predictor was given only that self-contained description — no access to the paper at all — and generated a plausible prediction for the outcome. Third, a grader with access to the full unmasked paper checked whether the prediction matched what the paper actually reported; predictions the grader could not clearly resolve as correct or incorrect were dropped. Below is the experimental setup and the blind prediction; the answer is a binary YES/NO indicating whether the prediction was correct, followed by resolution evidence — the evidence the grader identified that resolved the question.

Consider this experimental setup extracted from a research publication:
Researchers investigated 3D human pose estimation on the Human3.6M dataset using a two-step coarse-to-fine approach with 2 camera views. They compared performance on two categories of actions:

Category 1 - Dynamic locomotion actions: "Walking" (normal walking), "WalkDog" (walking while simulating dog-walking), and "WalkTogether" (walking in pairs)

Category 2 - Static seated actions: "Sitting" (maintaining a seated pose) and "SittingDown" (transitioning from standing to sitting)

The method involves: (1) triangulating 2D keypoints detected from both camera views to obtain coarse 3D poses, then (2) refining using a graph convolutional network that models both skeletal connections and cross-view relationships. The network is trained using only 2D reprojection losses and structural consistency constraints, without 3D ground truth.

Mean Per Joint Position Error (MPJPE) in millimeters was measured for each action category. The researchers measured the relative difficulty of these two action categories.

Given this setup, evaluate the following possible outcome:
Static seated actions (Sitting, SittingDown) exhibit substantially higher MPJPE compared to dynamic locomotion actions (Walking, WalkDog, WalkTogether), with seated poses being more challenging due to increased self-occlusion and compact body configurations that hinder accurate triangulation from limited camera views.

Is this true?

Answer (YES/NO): YES